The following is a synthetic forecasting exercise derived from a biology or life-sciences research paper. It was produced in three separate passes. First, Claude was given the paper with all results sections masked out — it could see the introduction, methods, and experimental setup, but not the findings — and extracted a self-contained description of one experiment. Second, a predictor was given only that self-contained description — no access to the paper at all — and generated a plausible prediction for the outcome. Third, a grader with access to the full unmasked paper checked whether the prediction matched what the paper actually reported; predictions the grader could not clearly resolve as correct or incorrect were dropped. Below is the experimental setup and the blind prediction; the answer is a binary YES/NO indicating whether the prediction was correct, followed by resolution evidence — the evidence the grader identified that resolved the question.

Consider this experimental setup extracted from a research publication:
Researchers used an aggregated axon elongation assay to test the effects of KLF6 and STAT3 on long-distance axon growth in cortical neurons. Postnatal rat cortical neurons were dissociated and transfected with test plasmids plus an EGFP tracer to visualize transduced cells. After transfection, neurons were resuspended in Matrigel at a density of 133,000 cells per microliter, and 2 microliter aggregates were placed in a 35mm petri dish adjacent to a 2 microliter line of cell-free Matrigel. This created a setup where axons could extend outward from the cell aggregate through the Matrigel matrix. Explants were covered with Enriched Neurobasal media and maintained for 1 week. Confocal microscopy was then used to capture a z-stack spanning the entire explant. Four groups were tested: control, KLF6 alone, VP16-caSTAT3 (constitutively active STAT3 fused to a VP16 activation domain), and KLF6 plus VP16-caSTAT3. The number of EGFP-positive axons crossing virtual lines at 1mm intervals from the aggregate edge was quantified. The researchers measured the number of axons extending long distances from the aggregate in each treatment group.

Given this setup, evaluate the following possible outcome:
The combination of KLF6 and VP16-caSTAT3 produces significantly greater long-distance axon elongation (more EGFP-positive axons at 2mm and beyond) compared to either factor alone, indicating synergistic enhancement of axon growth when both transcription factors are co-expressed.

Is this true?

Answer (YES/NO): YES